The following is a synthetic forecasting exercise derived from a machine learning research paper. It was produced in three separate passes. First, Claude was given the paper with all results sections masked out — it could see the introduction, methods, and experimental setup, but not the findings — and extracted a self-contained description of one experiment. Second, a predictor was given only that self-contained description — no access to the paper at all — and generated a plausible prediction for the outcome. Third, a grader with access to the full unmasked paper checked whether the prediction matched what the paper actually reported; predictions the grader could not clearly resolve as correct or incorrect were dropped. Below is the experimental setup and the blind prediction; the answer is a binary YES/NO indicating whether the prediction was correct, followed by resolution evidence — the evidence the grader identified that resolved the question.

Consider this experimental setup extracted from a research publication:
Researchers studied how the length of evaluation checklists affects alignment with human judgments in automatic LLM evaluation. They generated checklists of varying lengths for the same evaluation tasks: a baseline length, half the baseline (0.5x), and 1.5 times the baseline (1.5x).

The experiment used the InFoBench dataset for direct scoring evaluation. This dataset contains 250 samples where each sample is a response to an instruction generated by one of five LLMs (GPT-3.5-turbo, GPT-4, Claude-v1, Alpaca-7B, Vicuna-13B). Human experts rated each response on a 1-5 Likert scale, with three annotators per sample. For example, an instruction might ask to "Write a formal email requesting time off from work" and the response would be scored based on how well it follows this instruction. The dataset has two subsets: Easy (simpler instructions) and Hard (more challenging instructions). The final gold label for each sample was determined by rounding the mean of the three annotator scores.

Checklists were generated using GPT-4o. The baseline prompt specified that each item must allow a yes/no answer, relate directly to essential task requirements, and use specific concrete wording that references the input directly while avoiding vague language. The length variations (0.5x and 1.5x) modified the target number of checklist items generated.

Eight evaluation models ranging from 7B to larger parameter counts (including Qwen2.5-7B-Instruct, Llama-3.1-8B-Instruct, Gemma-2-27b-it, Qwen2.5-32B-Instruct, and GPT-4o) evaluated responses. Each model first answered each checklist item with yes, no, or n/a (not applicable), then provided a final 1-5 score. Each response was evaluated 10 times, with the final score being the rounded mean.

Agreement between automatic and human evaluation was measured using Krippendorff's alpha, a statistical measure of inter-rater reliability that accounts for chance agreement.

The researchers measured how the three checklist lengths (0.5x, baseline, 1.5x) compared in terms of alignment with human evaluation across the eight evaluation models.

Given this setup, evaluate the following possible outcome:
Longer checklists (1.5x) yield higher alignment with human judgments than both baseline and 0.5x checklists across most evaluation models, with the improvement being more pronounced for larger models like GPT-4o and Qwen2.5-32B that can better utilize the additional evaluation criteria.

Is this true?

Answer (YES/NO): NO